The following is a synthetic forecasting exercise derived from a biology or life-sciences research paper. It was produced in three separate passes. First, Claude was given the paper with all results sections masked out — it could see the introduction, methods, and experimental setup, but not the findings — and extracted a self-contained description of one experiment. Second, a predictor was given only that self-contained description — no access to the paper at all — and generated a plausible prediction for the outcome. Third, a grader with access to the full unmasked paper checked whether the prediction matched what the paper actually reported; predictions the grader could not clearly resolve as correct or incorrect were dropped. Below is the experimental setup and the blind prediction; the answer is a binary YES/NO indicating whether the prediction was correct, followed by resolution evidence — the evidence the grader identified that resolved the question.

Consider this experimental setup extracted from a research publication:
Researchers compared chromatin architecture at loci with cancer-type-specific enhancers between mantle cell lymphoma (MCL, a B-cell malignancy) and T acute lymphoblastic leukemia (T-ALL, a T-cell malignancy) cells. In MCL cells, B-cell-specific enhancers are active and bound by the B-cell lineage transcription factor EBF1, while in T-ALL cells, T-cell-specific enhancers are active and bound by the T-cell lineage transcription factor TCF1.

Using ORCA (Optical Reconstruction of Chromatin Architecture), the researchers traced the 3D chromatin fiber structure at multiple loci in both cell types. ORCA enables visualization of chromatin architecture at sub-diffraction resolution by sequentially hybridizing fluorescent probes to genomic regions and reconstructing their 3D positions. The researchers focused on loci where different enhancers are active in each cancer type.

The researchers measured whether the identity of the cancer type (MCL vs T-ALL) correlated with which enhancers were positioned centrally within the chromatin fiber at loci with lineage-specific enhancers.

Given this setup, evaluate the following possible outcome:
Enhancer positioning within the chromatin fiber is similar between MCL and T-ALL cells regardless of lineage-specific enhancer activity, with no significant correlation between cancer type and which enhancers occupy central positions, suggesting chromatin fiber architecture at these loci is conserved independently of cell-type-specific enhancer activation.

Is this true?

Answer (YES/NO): NO